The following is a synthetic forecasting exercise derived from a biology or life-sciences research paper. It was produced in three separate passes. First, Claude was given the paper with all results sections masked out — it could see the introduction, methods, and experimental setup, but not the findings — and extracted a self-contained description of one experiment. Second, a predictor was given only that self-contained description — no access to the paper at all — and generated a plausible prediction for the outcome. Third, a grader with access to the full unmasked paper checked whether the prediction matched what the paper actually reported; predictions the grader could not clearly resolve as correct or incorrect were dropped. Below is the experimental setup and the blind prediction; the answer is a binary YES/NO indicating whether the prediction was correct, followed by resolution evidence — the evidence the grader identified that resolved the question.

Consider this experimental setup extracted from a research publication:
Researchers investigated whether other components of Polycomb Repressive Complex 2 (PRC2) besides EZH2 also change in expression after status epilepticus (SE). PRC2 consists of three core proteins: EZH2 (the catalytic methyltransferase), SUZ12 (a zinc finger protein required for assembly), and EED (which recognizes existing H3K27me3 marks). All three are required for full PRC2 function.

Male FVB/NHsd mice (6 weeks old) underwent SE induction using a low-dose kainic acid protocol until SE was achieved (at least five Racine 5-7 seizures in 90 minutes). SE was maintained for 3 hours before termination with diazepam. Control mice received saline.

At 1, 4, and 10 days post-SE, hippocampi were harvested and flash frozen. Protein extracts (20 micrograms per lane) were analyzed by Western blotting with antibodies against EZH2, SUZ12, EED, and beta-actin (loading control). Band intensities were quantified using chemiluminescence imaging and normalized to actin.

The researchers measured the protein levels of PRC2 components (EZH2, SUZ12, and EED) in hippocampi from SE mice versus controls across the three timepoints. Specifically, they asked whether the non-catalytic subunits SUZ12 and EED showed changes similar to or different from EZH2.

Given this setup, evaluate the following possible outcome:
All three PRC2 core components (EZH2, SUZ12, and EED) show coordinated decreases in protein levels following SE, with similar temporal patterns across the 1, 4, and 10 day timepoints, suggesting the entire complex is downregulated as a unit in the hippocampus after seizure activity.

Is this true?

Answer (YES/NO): NO